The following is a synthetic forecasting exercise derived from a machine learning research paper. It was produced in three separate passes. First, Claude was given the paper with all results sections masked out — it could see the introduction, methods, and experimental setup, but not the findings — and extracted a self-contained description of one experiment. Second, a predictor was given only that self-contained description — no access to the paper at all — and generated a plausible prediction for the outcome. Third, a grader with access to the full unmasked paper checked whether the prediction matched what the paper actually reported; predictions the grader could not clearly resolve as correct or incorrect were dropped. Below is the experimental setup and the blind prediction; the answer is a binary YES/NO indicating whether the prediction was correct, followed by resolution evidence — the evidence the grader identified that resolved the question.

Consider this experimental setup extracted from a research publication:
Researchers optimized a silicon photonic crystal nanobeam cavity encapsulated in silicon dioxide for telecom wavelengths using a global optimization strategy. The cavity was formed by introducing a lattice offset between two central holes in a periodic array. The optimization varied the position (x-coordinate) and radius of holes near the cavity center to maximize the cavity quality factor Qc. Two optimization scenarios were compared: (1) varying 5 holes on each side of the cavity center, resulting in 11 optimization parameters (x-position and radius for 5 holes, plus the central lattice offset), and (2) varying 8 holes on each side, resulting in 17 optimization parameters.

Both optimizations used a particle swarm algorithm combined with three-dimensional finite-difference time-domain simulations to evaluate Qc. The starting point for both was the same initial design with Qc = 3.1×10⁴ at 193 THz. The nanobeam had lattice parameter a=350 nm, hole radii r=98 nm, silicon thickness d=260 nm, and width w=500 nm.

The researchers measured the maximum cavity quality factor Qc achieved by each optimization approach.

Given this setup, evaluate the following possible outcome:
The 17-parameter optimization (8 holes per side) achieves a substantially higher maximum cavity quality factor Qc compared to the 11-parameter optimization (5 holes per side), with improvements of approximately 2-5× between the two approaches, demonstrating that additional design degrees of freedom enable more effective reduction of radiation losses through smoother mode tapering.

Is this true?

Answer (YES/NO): NO